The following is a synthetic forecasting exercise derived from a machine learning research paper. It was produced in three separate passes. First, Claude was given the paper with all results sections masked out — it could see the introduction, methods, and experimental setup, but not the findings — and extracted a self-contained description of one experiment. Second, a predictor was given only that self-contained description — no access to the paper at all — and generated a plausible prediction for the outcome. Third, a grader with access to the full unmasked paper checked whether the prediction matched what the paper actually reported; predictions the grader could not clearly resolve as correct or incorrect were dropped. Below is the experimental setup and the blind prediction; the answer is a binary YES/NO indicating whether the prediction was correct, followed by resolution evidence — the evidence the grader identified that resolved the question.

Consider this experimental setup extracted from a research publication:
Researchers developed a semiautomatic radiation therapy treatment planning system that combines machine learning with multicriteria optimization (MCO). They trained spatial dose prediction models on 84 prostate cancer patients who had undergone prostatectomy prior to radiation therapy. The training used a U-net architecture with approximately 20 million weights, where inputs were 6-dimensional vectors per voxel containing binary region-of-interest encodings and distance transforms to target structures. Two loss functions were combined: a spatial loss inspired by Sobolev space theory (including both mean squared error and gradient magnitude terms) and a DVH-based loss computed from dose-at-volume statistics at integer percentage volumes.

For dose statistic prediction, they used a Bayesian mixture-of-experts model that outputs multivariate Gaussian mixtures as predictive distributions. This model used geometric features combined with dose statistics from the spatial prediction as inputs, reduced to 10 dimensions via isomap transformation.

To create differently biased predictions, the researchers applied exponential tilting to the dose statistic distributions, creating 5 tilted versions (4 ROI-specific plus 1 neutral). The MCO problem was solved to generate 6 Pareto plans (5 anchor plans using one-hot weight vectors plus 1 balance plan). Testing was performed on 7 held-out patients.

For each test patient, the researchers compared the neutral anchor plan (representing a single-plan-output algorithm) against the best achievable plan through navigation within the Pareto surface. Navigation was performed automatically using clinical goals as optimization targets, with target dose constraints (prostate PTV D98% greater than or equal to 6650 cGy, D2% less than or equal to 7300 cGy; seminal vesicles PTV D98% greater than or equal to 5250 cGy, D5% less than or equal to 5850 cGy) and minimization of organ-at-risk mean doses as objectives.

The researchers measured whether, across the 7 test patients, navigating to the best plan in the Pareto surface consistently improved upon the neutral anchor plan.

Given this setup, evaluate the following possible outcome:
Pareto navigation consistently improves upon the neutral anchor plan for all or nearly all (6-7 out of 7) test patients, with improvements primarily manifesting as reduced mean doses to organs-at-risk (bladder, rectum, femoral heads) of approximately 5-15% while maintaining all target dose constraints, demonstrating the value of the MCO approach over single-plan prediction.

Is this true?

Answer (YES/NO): NO